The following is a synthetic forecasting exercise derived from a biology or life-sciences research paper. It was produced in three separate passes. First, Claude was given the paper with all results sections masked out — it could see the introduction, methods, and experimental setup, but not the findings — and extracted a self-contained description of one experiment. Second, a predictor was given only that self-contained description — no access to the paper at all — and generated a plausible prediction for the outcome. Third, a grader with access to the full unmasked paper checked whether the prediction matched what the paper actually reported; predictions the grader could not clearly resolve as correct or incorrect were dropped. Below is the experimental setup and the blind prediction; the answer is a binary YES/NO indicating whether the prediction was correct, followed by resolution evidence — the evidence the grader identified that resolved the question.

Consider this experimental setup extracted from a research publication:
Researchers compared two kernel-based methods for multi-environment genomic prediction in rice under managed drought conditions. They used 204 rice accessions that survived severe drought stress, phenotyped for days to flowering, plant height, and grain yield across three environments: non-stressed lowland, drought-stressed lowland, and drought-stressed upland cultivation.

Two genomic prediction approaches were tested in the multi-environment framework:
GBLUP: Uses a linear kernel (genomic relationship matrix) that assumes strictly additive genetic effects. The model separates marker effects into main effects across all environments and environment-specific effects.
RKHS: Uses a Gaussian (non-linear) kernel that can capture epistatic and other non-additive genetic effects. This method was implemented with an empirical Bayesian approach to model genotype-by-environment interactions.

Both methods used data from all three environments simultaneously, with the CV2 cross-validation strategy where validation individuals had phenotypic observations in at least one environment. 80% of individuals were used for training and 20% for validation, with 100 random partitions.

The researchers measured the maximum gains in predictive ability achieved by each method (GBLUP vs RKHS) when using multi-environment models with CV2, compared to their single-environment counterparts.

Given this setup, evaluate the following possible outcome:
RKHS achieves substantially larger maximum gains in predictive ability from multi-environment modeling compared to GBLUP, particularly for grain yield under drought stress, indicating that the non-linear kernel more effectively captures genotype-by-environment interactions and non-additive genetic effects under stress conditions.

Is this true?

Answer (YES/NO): NO